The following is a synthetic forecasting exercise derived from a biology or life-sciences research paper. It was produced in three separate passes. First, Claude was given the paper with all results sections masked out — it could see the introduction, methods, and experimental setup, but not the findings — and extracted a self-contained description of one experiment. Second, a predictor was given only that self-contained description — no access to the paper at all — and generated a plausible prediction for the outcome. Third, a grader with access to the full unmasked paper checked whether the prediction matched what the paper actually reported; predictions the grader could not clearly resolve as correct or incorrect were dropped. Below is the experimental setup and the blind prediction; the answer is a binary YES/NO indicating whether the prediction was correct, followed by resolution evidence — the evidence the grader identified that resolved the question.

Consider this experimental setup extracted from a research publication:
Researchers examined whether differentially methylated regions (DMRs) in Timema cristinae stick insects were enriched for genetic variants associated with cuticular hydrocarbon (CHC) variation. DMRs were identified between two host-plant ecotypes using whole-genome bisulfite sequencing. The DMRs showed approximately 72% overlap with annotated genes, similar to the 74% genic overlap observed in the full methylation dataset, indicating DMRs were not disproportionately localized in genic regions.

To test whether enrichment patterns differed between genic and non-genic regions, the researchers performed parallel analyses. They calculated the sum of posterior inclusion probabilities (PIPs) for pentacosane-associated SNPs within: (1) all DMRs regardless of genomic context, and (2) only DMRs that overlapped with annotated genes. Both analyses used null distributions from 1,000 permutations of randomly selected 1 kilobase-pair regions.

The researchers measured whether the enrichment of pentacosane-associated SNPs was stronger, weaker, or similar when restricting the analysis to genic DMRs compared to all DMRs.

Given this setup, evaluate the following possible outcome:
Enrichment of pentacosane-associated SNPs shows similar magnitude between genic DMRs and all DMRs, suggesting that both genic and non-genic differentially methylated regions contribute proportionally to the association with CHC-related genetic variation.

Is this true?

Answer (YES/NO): YES